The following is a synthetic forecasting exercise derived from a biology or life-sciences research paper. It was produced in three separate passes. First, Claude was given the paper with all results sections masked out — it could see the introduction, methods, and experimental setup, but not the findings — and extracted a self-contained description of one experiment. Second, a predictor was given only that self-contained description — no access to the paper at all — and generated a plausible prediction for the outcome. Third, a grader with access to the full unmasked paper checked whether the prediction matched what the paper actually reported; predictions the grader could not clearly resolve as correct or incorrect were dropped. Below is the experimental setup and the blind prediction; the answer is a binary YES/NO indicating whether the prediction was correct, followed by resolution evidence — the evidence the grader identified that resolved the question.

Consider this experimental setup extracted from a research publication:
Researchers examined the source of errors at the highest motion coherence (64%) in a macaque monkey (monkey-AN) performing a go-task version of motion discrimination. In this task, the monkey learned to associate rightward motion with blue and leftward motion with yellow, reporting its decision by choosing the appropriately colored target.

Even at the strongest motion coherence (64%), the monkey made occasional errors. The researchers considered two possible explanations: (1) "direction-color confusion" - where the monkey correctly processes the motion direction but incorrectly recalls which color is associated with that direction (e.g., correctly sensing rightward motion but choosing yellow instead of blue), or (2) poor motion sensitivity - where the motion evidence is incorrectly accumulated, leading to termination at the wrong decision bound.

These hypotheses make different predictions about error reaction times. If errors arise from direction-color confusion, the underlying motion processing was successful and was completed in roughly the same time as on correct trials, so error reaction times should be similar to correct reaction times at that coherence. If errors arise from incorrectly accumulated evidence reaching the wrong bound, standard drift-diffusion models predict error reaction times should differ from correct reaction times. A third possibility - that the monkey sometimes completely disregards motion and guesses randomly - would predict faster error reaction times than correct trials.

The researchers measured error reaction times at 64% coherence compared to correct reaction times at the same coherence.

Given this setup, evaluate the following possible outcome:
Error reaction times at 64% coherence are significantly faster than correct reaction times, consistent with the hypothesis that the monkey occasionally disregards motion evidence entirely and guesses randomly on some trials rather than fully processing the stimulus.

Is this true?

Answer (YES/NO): NO